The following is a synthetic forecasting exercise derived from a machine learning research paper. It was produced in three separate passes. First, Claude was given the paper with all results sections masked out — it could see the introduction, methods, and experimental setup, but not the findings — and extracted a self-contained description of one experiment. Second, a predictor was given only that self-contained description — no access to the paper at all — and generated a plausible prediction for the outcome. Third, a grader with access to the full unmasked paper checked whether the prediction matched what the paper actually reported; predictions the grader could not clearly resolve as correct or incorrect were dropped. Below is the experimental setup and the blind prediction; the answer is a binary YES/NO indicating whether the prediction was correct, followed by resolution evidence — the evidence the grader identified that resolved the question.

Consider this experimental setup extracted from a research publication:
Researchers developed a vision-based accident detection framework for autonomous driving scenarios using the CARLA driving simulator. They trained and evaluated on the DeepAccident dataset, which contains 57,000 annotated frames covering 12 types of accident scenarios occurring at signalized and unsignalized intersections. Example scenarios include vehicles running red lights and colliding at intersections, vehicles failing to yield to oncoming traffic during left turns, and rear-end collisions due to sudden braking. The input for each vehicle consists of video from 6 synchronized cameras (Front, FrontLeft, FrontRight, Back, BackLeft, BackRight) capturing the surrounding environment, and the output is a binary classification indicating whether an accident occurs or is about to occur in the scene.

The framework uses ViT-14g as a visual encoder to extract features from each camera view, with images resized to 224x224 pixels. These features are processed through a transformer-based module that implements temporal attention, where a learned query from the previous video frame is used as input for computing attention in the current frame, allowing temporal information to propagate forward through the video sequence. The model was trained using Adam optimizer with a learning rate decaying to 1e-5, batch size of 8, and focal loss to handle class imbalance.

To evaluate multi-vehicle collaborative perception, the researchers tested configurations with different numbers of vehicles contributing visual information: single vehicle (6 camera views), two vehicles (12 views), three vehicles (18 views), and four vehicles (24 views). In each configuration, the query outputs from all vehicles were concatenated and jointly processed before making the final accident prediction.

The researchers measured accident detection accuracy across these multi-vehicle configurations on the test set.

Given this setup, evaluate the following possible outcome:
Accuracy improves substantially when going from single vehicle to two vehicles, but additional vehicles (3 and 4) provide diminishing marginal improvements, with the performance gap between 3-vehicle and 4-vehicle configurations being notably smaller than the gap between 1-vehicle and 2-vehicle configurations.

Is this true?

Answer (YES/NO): NO